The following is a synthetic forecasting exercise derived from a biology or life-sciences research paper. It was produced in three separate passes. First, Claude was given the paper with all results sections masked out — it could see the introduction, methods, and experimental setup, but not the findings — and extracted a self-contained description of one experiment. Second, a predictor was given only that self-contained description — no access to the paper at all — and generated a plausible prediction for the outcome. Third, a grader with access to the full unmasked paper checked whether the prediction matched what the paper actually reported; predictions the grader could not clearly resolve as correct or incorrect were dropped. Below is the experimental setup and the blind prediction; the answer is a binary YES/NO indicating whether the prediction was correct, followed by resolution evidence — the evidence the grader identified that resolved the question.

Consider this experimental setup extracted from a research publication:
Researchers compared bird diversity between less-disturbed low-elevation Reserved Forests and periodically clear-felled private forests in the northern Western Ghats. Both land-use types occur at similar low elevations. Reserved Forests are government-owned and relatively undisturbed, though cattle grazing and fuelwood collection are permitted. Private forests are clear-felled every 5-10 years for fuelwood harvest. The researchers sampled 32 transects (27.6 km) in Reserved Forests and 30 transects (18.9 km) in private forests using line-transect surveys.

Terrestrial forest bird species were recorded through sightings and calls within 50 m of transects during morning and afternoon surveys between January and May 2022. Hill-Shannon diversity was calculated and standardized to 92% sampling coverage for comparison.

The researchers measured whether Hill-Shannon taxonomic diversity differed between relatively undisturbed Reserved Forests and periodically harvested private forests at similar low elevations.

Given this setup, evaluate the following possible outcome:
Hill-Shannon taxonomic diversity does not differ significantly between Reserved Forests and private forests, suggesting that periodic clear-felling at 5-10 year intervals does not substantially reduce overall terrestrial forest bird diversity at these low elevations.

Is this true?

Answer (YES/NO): NO